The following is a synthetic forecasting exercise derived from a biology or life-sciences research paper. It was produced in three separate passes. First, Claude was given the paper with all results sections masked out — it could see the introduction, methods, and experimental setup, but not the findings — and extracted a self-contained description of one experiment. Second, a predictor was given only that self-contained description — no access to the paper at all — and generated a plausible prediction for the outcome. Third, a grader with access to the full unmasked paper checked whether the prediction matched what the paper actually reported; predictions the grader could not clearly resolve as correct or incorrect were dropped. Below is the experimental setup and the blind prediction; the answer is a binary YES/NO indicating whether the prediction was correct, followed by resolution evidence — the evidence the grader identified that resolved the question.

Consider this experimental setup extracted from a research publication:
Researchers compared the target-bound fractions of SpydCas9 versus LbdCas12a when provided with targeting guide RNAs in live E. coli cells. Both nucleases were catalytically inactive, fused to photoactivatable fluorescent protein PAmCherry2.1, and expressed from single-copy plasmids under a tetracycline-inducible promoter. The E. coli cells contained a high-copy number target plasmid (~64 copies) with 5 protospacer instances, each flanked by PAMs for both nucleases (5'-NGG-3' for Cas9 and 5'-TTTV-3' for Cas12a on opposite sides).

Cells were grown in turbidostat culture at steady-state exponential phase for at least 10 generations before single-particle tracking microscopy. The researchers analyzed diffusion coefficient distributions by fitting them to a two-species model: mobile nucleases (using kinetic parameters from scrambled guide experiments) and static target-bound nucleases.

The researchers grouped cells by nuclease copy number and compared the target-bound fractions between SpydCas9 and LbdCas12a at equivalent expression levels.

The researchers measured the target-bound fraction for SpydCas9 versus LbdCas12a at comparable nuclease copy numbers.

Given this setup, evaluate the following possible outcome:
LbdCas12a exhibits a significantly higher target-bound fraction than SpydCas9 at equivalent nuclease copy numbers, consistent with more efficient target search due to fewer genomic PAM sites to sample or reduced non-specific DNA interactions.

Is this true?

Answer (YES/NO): YES